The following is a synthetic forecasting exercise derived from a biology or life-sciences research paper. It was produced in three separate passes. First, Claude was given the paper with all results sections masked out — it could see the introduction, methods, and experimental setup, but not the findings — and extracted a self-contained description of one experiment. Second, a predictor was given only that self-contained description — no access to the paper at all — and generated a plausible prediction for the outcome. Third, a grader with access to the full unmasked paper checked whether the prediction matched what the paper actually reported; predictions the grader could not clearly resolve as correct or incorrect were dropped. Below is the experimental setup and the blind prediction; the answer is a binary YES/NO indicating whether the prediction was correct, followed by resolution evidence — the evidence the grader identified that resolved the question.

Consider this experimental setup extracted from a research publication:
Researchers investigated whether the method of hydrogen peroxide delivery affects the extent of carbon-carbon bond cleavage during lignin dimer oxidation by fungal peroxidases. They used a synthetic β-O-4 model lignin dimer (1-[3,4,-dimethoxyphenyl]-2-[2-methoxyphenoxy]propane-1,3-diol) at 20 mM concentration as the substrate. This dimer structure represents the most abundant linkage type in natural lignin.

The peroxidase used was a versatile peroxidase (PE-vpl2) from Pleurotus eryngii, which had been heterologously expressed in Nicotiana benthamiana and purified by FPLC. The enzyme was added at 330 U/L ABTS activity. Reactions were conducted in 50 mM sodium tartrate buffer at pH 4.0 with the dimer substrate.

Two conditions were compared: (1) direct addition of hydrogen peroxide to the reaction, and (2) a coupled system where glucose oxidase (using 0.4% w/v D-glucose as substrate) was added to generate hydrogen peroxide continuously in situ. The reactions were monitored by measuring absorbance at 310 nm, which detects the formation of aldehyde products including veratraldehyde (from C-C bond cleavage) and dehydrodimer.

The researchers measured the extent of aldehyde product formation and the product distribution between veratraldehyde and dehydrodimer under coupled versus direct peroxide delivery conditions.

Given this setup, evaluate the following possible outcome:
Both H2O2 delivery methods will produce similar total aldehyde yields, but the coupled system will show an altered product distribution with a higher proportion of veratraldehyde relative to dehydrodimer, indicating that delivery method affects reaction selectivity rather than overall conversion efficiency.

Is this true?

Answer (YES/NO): NO